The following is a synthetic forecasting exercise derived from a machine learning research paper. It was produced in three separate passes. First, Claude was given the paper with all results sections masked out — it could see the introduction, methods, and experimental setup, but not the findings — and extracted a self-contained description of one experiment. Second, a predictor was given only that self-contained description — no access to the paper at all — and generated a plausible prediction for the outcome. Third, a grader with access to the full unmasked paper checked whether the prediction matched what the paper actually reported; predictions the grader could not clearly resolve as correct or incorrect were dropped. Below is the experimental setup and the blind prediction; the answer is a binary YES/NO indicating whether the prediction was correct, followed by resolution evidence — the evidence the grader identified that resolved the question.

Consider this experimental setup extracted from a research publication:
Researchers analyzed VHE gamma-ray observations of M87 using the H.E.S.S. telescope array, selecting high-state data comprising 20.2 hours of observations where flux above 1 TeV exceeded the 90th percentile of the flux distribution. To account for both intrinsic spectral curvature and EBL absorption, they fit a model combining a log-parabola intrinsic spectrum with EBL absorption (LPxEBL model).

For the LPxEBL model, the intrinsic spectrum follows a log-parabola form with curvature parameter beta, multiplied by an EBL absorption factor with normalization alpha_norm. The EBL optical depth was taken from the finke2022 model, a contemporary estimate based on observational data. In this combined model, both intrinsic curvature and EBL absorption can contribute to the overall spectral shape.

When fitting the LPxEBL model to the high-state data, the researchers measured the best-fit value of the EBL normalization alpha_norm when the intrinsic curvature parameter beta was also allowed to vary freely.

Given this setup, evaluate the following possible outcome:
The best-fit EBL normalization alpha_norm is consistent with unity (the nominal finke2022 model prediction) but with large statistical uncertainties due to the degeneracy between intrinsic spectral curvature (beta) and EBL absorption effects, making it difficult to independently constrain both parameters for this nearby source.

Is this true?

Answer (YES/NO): NO